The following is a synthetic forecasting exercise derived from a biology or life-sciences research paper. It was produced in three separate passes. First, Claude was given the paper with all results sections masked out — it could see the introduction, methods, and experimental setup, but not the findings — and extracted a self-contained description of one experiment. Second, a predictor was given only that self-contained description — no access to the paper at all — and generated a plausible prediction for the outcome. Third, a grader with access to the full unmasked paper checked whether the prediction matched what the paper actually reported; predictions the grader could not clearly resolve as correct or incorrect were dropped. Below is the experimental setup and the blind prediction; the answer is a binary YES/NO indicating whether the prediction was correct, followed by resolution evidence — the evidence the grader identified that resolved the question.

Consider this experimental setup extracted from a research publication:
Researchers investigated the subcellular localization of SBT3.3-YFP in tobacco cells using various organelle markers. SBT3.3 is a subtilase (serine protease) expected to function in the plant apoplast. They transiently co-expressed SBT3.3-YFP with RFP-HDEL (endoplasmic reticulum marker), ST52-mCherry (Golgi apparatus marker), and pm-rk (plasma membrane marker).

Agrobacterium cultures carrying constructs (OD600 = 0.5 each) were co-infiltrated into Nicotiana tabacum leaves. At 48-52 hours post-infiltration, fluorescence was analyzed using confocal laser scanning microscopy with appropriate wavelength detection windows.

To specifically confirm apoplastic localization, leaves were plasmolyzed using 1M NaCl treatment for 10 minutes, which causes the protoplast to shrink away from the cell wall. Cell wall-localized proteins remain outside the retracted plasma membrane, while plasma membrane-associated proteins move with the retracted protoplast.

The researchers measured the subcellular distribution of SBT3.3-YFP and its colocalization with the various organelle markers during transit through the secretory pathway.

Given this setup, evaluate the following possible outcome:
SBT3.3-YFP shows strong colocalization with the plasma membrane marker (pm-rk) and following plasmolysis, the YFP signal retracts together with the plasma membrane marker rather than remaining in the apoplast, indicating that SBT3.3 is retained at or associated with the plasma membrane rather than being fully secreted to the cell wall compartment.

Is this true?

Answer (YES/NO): NO